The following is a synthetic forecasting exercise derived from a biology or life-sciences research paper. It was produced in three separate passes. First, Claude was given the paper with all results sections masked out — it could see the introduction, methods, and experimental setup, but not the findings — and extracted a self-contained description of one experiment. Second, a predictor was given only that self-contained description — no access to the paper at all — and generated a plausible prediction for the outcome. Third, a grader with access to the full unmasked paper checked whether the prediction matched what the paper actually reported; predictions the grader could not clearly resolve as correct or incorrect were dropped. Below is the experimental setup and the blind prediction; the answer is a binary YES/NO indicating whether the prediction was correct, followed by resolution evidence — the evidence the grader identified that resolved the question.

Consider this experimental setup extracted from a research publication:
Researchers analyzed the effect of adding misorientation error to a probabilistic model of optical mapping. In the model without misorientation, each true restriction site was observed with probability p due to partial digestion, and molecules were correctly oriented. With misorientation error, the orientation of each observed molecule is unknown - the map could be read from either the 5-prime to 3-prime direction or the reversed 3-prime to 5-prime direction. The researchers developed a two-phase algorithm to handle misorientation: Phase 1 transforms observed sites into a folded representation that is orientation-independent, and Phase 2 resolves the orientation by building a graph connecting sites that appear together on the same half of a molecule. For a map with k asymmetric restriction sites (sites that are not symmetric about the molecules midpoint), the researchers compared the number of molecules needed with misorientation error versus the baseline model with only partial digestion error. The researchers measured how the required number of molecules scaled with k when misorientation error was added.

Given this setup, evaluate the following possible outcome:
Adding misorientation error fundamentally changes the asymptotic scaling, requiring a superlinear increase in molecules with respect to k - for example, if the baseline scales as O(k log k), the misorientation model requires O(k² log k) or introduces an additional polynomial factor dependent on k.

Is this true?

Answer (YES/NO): NO